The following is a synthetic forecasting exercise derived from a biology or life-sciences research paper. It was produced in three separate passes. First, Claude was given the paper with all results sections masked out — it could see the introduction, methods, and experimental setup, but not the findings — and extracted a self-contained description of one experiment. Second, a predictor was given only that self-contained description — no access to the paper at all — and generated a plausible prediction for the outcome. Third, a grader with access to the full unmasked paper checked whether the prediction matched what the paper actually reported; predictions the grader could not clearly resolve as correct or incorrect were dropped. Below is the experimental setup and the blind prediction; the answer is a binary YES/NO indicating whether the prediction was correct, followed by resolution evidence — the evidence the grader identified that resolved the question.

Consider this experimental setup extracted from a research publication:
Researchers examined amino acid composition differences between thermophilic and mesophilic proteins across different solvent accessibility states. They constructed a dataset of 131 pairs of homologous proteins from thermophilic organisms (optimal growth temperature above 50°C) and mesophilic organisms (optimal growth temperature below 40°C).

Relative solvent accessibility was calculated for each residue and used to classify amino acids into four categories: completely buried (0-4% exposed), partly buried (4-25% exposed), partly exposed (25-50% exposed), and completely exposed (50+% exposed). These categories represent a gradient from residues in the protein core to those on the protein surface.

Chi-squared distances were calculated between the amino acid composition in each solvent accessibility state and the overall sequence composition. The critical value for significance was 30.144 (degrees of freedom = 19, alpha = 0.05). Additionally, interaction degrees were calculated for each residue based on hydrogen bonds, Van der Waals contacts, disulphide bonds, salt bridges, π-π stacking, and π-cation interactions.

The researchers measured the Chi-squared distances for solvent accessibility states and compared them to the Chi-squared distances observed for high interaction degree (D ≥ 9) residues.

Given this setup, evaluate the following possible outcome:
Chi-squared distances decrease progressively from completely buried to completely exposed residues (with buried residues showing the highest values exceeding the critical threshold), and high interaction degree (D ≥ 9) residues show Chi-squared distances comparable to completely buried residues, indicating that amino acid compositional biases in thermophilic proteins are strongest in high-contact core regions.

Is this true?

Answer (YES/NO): NO